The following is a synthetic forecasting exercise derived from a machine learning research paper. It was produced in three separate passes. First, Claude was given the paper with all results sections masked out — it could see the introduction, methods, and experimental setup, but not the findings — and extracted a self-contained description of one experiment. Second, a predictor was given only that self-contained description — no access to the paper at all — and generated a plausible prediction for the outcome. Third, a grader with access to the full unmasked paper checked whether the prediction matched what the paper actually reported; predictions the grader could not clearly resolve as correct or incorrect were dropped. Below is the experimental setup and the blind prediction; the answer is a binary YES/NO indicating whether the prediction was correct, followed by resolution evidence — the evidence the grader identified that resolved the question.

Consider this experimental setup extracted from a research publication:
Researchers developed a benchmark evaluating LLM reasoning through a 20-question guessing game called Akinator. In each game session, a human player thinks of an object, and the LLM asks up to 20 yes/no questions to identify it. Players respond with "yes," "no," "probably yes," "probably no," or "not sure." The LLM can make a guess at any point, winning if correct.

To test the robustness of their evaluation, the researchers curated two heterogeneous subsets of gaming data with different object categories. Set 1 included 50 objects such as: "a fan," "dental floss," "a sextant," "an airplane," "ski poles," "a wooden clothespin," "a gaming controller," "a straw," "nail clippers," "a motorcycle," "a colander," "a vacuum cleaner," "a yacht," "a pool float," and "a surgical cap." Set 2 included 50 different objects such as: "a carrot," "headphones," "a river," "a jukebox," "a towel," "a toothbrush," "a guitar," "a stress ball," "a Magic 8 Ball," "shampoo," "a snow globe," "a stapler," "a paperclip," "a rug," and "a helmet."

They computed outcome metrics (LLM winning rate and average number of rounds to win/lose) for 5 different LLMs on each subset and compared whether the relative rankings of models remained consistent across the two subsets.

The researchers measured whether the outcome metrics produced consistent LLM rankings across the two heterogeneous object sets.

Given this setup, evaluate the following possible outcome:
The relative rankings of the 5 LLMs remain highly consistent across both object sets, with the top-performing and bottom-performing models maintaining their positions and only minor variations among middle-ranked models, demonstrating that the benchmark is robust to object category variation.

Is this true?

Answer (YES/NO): YES